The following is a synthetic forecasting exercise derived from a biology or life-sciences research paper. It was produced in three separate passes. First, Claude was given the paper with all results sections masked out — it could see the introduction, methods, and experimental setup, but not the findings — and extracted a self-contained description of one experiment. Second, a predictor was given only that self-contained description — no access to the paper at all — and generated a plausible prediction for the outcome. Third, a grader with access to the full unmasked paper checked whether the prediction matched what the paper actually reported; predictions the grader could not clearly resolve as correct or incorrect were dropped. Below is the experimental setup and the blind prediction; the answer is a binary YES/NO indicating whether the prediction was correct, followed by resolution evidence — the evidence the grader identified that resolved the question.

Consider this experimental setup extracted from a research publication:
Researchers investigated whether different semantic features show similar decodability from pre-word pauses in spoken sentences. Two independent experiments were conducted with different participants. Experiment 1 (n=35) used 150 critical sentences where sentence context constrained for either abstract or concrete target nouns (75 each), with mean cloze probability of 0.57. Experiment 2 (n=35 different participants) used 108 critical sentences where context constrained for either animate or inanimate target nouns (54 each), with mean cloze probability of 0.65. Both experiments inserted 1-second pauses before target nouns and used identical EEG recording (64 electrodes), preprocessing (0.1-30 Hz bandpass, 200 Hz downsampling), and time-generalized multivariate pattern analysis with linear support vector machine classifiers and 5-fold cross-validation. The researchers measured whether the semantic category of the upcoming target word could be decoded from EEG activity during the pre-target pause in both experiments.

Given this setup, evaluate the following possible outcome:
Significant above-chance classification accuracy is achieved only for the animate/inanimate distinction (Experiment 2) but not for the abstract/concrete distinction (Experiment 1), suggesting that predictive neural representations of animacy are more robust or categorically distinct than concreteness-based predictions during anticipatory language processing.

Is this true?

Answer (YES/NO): NO